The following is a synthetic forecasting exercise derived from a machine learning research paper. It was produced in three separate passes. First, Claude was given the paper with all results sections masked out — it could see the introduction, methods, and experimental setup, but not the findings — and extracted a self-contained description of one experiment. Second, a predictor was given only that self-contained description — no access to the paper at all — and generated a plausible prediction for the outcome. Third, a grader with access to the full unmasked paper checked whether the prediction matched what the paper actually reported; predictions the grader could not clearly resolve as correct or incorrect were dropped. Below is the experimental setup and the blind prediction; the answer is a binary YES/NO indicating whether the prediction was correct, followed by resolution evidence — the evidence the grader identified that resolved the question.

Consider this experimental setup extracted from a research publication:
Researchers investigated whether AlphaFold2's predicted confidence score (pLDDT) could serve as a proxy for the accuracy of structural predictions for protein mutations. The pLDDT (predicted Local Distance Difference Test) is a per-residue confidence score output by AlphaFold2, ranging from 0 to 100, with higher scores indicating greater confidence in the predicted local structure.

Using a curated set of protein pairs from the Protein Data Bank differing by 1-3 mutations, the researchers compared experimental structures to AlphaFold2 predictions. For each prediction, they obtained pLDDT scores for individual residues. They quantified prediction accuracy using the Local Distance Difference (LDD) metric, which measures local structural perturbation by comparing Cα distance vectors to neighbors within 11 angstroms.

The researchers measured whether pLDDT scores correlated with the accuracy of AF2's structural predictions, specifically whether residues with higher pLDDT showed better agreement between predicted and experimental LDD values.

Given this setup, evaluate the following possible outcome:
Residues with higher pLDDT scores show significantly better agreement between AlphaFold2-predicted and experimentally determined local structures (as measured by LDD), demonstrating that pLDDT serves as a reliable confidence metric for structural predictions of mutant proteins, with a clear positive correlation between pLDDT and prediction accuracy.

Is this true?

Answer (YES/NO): YES